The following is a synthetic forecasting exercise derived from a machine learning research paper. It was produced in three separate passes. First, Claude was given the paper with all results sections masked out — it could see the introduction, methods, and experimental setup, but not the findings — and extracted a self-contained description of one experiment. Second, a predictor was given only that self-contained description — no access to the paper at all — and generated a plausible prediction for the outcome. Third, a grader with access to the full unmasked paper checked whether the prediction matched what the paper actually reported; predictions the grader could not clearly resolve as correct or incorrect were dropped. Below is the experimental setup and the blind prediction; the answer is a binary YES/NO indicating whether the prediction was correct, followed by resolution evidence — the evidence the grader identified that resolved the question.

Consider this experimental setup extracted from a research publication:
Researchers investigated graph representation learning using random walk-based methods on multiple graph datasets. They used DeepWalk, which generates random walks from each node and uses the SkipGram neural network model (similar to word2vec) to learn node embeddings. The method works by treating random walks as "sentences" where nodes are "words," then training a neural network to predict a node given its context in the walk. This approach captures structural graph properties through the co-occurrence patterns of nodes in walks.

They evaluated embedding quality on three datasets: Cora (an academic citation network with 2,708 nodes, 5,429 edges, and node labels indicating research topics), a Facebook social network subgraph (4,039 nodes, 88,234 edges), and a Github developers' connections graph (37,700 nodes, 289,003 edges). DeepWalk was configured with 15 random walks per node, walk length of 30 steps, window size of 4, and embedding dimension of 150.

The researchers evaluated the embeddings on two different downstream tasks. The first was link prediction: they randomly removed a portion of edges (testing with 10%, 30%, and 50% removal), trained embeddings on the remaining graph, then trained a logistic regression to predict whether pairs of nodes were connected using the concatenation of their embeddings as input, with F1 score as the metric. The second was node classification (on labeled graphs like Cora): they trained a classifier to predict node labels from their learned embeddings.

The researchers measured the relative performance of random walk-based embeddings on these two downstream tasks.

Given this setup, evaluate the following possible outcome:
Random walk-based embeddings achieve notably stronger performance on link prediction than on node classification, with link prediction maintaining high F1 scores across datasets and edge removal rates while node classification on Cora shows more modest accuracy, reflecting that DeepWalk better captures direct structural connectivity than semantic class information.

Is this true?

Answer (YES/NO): NO